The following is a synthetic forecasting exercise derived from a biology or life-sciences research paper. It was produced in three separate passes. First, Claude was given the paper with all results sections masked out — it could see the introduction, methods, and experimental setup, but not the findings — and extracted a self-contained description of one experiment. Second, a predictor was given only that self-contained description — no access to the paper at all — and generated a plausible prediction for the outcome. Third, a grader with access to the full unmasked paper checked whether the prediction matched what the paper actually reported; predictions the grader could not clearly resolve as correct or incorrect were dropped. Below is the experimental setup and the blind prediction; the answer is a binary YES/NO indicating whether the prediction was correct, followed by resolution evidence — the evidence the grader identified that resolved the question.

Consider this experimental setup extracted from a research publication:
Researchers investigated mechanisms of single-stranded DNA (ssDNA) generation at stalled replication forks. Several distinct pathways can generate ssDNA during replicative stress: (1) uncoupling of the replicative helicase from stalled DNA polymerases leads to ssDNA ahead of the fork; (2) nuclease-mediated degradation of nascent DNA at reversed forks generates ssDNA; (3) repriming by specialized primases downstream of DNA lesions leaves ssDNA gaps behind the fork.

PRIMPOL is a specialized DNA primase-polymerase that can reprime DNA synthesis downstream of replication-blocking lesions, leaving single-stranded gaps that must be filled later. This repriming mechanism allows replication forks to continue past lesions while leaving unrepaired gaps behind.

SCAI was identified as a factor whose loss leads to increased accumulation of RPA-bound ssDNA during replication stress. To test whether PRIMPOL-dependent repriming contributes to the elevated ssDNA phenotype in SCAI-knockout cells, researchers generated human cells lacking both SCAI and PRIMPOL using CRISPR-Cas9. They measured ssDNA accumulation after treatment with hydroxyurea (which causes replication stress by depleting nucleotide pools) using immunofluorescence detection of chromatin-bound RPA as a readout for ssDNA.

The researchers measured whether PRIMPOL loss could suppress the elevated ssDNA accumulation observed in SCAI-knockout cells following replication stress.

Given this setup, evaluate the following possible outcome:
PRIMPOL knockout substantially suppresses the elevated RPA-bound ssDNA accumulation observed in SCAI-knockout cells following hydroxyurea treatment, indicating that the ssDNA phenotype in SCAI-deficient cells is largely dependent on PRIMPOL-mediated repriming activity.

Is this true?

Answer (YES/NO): YES